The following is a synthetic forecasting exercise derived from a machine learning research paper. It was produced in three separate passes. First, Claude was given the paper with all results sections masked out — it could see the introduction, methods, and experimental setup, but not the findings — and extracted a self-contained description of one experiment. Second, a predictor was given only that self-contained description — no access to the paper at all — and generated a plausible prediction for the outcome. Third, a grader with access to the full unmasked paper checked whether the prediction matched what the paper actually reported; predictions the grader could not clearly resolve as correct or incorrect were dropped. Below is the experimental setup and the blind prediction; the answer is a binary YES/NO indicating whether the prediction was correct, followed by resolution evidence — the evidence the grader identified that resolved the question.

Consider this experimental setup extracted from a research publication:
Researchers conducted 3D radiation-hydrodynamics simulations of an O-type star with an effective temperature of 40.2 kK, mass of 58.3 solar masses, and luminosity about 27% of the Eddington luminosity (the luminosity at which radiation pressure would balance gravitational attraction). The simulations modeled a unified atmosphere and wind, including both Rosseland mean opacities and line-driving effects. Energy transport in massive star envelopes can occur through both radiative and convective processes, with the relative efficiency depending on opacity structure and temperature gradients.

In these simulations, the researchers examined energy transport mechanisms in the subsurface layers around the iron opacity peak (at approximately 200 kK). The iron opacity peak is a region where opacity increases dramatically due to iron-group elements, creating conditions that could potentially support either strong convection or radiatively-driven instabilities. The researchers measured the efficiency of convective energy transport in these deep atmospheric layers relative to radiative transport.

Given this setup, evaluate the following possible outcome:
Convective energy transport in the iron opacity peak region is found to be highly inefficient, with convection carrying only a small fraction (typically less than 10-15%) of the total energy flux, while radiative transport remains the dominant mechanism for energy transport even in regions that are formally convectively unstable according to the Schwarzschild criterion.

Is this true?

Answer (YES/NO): YES